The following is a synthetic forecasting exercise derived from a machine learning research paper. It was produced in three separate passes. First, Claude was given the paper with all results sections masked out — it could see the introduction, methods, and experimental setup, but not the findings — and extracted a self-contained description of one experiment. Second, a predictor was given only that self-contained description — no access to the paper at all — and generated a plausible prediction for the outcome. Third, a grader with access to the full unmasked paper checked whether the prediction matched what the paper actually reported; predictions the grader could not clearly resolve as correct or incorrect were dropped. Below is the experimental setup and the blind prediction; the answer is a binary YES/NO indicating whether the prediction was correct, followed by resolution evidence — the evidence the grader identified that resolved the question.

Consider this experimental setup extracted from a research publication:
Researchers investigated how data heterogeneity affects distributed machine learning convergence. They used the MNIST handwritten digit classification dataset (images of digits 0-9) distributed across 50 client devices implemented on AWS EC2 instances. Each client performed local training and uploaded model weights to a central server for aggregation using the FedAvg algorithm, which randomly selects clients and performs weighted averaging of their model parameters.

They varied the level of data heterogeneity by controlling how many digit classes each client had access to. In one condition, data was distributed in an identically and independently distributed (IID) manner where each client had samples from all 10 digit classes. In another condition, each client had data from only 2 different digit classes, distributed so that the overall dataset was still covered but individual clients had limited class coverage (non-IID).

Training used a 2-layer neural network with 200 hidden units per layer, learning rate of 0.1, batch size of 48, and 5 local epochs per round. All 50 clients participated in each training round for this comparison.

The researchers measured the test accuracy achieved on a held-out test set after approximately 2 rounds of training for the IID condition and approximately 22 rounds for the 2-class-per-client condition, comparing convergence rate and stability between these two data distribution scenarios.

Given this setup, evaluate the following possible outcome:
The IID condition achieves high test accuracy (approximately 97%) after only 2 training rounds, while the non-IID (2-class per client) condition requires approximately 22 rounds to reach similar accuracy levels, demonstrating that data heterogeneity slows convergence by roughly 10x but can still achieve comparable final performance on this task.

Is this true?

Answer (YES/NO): NO